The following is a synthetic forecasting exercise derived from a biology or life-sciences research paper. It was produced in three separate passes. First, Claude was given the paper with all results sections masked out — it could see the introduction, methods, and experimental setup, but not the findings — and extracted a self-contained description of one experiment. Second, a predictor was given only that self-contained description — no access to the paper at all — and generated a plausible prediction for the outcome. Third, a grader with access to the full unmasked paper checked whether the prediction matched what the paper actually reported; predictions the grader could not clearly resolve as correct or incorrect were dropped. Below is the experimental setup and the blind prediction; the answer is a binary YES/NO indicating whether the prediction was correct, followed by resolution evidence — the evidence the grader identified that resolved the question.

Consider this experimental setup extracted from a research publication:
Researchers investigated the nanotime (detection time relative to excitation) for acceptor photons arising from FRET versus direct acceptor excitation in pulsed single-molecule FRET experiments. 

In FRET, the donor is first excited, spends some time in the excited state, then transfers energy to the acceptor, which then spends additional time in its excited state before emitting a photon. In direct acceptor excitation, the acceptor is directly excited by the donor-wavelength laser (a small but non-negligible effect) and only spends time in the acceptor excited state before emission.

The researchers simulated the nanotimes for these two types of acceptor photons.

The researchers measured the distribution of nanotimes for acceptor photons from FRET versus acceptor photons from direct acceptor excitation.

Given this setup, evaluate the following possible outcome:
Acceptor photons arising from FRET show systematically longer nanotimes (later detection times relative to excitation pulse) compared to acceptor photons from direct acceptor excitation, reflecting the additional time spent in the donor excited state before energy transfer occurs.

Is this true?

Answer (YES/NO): YES